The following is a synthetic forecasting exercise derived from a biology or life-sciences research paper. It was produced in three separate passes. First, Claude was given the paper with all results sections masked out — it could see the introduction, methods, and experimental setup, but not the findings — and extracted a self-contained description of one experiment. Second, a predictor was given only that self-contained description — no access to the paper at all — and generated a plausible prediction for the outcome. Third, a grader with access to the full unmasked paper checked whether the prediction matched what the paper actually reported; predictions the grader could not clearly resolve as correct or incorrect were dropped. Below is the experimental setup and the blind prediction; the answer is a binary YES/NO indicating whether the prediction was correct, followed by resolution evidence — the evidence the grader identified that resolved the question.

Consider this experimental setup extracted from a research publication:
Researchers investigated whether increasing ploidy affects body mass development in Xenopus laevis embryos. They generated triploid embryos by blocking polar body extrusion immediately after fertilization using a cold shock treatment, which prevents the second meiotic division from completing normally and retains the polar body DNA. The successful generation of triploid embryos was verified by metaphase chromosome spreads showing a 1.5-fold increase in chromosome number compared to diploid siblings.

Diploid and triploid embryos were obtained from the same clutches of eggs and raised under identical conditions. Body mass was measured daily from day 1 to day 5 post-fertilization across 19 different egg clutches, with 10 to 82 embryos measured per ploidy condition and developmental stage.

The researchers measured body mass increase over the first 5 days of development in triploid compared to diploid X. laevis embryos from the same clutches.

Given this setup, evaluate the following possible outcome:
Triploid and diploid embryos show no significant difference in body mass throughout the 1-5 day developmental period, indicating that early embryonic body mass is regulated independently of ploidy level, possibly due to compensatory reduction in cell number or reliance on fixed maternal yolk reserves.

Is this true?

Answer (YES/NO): NO